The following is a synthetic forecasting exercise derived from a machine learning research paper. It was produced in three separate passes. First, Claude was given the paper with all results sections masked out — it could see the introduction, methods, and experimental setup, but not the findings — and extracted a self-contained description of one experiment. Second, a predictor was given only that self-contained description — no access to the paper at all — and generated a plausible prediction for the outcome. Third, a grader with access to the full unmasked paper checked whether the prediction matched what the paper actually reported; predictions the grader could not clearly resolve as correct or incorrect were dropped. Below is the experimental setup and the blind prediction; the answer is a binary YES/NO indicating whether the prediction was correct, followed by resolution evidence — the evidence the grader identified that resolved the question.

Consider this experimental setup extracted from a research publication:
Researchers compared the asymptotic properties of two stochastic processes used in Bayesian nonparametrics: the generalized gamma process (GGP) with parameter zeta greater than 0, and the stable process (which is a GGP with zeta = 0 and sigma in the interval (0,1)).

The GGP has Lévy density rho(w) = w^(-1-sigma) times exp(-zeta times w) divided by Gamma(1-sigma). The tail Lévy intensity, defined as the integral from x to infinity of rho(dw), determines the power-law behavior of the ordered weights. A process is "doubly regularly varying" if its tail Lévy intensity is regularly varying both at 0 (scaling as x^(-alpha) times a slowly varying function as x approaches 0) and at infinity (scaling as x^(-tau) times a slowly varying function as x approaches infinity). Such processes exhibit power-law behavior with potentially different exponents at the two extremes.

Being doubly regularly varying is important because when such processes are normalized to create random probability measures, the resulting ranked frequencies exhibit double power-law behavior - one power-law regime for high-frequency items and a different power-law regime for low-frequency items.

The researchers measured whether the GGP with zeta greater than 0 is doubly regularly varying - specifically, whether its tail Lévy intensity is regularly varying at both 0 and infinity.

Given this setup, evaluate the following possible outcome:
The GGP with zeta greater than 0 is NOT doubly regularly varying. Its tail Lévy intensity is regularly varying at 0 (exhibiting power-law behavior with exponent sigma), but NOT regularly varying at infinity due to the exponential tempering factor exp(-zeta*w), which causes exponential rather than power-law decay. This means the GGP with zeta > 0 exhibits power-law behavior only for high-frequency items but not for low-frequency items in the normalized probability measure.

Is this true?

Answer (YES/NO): NO